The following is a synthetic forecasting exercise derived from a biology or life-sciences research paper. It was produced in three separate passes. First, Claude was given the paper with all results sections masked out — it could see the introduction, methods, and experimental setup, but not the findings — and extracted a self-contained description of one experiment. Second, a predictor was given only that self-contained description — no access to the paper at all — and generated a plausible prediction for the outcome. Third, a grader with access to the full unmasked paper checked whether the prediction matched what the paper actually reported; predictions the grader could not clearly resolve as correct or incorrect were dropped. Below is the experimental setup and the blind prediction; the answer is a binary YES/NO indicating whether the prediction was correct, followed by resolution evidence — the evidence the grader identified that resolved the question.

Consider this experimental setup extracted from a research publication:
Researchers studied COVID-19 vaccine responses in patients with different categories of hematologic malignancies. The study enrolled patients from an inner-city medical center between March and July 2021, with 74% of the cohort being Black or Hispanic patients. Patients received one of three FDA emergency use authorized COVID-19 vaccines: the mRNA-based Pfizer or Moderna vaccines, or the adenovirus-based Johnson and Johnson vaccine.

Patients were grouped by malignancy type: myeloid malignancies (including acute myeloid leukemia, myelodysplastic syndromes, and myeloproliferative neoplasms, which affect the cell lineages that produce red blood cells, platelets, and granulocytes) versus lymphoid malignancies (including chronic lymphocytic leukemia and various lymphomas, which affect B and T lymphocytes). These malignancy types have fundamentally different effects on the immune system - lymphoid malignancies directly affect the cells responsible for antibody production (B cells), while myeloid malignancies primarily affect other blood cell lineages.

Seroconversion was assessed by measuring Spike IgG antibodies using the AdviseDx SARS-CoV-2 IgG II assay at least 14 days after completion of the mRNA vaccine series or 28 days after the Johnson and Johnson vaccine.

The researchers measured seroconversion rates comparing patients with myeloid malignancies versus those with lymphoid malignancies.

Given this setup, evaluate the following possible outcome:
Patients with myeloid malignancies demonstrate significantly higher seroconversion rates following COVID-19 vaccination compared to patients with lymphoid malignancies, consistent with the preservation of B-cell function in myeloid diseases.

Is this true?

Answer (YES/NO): YES